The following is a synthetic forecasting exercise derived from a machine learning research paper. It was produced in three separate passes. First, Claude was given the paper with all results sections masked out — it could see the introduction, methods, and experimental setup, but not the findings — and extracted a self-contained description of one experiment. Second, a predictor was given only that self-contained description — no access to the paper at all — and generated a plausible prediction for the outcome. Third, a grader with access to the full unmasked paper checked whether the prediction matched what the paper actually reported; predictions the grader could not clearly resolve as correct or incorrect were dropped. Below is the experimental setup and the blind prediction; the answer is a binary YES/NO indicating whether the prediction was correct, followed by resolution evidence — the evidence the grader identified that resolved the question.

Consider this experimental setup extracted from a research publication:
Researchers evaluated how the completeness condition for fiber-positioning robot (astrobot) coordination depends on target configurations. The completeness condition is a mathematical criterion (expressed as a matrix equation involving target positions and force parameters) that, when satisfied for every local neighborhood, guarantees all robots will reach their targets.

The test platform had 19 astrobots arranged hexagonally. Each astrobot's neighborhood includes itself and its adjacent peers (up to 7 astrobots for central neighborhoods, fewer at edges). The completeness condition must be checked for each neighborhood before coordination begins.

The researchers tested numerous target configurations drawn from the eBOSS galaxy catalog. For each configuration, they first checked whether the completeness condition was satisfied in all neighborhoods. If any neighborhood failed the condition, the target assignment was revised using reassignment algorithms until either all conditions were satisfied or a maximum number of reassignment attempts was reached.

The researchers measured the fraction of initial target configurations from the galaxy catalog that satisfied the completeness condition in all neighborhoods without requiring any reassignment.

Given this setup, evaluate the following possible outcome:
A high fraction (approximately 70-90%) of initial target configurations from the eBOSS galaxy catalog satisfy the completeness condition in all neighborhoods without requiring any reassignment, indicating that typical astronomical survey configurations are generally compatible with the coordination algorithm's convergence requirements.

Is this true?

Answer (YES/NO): NO